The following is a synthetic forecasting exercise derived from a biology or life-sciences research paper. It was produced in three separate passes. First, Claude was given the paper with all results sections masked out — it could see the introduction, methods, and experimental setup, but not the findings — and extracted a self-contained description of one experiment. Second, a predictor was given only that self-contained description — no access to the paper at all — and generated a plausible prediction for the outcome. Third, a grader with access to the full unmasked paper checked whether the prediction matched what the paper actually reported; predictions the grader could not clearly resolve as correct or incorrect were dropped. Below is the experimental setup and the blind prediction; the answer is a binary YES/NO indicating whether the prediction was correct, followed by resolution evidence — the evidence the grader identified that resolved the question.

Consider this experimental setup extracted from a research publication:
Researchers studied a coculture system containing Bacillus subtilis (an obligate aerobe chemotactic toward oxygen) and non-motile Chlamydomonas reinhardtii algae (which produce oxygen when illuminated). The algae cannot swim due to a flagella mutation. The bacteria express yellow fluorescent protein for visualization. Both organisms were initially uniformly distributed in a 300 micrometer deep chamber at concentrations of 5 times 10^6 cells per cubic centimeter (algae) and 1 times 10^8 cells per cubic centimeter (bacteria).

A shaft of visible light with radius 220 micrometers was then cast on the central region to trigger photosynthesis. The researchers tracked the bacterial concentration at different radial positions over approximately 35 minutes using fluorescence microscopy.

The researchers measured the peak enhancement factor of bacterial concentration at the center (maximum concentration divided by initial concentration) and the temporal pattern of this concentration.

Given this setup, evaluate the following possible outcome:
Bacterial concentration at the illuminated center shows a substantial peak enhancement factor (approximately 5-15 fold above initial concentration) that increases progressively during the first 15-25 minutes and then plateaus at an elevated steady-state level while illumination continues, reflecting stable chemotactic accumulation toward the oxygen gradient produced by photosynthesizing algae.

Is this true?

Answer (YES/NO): NO